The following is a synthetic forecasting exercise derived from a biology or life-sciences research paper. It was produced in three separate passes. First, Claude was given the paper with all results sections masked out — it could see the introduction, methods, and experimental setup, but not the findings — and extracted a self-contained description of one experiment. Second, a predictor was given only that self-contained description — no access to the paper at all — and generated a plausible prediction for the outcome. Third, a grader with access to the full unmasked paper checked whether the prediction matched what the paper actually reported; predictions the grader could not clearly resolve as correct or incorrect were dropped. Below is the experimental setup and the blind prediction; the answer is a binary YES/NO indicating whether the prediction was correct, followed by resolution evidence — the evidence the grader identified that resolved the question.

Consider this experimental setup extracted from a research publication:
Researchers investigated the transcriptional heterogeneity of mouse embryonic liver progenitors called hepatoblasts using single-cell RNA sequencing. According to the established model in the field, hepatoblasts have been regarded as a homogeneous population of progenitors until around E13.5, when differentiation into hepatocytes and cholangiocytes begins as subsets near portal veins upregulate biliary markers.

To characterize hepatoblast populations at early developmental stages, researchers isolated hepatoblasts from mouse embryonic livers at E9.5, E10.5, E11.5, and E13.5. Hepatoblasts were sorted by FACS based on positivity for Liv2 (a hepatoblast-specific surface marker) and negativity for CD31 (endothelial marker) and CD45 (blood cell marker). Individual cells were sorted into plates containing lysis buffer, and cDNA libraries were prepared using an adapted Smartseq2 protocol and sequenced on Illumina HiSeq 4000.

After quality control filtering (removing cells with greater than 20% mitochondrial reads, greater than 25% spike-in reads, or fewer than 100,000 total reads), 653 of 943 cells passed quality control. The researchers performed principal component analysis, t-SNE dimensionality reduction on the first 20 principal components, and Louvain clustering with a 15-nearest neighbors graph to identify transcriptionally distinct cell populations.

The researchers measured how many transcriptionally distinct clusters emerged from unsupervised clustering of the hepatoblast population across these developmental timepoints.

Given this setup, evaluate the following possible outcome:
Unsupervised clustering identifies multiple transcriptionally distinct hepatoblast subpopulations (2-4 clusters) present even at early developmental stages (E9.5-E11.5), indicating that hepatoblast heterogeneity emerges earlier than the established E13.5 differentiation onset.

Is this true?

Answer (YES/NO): YES